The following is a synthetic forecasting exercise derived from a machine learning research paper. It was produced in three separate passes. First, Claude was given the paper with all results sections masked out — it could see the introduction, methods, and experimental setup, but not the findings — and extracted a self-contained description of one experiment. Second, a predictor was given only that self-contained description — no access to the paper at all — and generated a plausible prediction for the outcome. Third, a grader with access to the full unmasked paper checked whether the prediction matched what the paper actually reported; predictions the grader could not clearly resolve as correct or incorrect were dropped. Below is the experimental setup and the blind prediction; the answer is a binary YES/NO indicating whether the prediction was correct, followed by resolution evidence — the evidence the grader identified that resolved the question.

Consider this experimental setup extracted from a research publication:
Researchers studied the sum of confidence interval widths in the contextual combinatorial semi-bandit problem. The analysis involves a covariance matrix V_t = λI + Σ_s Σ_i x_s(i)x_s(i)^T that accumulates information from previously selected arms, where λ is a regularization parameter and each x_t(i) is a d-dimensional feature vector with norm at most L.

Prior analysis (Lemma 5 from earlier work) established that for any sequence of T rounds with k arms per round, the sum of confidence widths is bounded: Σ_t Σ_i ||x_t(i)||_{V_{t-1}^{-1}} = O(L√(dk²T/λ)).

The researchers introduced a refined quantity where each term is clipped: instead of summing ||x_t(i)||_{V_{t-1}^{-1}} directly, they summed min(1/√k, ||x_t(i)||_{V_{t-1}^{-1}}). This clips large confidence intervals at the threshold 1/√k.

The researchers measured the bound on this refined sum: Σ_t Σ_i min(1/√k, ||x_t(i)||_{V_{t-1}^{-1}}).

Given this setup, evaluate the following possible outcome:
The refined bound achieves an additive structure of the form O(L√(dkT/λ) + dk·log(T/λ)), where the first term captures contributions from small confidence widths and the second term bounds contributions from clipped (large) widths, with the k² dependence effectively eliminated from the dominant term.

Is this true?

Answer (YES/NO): NO